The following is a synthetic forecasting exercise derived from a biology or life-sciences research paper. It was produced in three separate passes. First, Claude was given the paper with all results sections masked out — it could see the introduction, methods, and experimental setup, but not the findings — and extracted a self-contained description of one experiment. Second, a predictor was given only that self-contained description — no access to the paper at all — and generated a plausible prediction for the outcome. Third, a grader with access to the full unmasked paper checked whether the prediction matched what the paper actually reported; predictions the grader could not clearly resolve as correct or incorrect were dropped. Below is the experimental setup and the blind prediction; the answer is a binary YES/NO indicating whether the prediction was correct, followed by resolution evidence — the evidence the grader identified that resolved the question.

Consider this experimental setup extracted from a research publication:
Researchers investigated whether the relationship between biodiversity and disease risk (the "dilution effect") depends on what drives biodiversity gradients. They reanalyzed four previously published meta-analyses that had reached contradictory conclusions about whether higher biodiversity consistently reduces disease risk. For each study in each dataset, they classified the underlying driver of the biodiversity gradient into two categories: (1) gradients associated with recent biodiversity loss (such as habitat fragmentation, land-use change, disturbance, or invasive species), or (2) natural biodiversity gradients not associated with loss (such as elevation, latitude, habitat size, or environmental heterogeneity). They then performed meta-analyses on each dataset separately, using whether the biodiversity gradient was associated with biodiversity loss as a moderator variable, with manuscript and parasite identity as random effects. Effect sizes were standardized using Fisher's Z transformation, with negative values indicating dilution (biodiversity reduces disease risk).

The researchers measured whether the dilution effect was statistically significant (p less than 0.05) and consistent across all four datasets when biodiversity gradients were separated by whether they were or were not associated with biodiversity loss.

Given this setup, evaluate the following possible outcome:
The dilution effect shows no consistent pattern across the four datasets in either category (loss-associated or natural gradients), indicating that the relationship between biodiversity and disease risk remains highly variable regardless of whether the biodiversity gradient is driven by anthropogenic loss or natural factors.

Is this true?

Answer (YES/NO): NO